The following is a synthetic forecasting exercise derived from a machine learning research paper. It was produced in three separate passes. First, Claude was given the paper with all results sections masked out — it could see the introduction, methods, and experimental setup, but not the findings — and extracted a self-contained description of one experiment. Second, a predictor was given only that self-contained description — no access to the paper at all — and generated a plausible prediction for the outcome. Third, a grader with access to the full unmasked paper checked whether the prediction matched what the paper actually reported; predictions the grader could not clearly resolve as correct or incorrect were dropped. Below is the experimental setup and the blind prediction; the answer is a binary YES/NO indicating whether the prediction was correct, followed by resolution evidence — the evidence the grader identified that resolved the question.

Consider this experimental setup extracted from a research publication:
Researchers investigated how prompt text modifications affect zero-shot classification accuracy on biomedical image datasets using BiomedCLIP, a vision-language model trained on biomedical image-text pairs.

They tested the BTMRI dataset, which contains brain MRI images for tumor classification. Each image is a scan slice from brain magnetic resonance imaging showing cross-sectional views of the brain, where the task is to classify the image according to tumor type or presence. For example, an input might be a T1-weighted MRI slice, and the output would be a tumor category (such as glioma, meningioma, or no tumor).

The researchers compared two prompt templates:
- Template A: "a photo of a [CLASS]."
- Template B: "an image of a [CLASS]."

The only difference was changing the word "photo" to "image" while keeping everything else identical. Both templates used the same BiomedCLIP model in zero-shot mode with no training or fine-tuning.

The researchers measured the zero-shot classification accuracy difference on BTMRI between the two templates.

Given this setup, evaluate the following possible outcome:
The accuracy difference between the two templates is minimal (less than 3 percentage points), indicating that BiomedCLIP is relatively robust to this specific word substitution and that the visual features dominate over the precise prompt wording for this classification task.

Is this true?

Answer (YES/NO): NO